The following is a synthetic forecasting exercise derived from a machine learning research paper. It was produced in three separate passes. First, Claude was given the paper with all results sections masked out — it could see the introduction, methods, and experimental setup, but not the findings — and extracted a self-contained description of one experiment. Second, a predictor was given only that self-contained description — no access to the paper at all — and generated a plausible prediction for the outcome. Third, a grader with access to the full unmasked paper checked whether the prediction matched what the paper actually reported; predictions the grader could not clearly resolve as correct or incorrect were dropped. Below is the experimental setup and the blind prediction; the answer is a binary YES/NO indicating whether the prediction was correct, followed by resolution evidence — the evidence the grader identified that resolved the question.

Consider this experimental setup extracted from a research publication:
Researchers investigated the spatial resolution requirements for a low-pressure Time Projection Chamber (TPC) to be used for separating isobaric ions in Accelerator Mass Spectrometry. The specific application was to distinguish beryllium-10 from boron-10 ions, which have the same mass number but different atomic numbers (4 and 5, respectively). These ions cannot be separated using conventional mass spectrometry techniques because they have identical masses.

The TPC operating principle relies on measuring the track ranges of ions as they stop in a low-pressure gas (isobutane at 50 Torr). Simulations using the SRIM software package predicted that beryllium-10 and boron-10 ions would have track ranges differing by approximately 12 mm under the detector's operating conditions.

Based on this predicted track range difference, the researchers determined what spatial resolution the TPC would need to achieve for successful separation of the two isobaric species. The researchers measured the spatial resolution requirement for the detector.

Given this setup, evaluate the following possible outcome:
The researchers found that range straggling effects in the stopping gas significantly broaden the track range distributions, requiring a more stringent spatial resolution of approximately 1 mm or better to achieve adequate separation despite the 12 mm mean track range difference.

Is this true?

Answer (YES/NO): NO